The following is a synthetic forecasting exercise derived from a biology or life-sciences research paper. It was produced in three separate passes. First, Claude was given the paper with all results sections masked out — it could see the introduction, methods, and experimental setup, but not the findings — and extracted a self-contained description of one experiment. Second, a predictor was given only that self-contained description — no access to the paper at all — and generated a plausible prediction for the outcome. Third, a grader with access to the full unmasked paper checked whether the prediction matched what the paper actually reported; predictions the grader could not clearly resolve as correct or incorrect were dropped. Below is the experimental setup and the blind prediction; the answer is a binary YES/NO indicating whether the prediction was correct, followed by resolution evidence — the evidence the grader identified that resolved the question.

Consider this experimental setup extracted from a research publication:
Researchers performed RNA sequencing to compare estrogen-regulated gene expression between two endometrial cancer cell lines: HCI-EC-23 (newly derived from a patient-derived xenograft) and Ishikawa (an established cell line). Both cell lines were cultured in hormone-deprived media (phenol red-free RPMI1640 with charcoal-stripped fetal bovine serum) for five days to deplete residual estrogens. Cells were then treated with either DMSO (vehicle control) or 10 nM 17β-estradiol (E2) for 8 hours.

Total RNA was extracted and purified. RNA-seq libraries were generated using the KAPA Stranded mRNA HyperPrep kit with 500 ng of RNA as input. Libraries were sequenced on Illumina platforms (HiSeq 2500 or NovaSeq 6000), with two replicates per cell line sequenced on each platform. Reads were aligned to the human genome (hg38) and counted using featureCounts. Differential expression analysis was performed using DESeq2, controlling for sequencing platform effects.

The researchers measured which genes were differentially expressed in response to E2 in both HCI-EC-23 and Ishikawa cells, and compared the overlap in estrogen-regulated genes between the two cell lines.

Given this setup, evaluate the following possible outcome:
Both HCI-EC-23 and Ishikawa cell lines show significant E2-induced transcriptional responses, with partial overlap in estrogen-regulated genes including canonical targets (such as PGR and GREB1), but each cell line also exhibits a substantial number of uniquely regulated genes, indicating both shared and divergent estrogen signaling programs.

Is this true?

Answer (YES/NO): YES